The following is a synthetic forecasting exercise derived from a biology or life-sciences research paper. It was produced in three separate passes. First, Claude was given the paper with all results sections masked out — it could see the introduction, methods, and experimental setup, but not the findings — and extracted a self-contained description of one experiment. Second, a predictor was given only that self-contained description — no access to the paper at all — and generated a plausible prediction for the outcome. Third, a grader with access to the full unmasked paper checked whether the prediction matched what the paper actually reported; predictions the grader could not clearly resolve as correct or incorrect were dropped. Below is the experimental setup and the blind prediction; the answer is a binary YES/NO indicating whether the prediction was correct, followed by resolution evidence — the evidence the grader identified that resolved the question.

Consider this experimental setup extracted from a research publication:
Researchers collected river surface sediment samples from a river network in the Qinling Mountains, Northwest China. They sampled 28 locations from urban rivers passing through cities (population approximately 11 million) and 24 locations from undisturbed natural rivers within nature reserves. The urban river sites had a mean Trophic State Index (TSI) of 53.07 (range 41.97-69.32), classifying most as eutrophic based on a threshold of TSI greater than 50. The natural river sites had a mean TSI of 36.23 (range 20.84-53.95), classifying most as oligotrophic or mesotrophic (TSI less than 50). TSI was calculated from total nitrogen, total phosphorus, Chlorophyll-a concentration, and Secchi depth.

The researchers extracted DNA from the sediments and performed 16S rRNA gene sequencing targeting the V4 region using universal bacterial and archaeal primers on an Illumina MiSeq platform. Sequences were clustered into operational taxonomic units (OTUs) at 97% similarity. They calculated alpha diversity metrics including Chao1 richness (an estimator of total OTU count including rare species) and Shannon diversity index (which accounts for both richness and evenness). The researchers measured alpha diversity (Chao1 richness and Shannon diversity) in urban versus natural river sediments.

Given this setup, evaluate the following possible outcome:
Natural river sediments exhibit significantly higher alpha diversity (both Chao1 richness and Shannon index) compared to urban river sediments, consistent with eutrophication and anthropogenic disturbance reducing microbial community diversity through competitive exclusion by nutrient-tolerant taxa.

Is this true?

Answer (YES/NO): NO